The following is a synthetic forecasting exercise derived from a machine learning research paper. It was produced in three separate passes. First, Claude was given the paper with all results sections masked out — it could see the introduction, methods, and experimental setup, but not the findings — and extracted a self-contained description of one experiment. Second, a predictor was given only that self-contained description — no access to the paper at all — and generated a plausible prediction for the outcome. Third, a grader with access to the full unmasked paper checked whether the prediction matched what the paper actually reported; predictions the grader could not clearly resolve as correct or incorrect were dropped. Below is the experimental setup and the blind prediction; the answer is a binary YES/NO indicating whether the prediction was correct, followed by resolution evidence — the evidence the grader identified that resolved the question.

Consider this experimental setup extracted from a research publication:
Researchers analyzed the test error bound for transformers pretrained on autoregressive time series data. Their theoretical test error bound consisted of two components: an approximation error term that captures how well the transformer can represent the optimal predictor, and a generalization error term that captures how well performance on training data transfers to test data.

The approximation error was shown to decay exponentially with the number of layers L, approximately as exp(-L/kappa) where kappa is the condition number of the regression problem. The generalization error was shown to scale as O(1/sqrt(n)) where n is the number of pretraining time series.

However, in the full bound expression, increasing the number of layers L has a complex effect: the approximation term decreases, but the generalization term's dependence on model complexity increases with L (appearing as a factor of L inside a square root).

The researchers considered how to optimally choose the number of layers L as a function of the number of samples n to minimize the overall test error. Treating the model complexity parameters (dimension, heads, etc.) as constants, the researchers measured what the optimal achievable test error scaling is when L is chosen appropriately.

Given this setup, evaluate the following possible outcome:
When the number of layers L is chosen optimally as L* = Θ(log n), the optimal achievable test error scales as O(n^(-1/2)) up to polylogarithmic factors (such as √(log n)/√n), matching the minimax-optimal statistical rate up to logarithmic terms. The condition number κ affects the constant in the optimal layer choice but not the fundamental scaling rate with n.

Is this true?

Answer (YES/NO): YES